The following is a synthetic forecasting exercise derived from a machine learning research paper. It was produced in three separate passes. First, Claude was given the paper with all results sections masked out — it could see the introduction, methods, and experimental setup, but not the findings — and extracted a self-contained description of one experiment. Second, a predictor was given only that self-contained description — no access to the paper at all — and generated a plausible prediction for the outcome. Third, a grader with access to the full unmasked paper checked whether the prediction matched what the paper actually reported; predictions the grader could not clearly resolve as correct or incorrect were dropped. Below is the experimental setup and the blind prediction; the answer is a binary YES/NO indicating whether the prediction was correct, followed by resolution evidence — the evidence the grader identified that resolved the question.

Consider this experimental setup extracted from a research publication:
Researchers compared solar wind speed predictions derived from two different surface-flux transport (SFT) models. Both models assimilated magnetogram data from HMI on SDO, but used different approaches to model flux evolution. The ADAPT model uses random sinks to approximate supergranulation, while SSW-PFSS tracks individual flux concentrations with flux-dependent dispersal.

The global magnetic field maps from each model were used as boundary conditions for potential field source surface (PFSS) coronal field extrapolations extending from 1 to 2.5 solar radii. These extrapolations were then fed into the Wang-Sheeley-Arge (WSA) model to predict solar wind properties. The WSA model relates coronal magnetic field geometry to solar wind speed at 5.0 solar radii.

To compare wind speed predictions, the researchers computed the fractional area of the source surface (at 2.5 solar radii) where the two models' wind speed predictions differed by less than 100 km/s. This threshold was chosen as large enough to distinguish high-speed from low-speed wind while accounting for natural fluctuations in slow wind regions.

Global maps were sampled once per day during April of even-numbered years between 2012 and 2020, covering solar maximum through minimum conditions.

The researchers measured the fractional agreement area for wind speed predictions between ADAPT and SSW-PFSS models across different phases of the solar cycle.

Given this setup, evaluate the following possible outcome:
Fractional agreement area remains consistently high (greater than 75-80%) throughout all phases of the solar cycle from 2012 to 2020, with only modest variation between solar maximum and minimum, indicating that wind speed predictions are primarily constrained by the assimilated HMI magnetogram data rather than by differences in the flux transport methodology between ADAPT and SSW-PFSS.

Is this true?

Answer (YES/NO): NO